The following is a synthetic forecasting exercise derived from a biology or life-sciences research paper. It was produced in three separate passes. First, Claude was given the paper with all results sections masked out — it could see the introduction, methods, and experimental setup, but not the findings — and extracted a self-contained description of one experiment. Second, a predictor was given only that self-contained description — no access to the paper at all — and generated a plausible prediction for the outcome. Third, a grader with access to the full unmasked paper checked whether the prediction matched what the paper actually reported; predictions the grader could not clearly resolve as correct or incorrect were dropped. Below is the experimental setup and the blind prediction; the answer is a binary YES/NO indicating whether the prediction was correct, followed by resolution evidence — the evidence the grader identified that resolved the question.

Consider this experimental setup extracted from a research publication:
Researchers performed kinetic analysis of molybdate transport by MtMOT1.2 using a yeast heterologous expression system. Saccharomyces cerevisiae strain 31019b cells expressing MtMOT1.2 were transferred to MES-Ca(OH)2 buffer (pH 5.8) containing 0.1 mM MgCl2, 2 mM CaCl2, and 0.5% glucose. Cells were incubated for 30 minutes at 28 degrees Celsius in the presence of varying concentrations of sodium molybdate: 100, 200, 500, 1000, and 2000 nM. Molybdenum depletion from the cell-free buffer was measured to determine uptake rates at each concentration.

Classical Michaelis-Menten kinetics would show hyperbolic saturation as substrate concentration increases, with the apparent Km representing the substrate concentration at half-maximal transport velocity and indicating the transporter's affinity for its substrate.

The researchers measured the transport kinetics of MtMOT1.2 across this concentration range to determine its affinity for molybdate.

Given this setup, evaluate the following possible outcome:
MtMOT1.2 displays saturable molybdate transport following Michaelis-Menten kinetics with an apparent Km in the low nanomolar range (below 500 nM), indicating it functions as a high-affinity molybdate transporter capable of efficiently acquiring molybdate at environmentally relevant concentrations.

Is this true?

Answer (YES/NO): NO